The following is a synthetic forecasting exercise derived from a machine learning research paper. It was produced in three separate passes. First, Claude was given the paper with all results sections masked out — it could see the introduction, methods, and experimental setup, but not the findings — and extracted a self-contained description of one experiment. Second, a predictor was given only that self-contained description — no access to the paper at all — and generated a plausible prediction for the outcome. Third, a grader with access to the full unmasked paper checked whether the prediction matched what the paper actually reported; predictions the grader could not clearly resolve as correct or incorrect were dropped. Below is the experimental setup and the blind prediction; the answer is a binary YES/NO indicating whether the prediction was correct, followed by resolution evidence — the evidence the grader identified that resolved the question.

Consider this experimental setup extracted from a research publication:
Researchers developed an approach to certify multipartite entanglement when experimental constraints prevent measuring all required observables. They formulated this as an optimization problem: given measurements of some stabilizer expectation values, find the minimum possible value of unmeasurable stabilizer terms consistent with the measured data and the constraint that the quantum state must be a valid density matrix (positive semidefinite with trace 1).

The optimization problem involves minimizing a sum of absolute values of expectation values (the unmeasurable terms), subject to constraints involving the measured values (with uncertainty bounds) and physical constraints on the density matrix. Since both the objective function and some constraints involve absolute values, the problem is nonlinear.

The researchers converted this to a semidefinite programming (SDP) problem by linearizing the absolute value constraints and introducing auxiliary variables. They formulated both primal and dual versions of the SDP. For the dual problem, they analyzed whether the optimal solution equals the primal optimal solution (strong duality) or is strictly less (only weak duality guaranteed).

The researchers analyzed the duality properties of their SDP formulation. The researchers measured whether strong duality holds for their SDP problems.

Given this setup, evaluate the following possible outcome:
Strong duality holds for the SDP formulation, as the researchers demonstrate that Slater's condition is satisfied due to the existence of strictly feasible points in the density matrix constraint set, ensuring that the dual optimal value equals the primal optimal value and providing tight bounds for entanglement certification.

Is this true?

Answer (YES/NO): NO